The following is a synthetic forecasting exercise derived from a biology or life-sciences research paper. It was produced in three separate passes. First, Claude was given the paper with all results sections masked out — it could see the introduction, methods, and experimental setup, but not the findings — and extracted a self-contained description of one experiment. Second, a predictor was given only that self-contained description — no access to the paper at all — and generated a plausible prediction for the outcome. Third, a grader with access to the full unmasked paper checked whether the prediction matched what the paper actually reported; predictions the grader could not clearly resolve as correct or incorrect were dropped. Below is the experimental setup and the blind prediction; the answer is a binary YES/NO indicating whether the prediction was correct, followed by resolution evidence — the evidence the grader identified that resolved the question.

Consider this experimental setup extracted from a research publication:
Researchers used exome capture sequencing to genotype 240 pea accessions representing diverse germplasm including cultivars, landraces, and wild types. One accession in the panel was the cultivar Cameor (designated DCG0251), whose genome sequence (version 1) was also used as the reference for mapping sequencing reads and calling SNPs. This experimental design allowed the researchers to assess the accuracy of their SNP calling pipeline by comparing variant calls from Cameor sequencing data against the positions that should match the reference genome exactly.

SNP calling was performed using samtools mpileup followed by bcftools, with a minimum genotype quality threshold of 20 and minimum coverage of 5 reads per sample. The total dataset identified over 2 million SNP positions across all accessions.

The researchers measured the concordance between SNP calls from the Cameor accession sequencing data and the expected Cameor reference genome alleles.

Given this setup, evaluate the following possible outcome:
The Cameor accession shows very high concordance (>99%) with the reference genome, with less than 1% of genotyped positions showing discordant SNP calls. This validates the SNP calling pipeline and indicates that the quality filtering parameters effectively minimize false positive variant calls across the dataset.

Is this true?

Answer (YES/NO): YES